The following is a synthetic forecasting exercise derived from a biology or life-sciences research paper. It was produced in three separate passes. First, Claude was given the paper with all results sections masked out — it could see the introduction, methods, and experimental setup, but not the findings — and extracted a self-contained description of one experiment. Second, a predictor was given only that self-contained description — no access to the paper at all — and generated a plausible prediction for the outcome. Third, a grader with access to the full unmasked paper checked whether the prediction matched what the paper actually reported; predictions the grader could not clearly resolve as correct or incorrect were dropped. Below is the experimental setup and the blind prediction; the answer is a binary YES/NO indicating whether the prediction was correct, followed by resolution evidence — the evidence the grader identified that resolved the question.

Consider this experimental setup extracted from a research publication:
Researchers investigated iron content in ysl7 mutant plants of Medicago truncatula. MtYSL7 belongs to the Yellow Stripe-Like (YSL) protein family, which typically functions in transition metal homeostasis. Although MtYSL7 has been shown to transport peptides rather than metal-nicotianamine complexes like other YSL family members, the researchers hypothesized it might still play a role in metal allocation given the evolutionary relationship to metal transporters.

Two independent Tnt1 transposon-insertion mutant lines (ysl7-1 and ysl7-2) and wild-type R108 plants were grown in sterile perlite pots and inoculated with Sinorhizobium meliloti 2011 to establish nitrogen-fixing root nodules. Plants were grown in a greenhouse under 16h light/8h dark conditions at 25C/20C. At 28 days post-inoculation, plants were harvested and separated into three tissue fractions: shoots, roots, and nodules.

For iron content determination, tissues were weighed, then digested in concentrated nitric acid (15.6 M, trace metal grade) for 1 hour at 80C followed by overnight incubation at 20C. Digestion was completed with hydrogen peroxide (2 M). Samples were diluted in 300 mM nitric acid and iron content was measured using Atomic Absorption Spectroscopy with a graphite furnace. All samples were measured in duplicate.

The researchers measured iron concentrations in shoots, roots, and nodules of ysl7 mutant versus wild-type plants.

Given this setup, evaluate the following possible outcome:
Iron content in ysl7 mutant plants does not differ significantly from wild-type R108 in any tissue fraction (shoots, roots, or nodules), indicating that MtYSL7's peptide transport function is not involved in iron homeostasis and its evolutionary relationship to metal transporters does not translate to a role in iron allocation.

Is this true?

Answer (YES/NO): NO